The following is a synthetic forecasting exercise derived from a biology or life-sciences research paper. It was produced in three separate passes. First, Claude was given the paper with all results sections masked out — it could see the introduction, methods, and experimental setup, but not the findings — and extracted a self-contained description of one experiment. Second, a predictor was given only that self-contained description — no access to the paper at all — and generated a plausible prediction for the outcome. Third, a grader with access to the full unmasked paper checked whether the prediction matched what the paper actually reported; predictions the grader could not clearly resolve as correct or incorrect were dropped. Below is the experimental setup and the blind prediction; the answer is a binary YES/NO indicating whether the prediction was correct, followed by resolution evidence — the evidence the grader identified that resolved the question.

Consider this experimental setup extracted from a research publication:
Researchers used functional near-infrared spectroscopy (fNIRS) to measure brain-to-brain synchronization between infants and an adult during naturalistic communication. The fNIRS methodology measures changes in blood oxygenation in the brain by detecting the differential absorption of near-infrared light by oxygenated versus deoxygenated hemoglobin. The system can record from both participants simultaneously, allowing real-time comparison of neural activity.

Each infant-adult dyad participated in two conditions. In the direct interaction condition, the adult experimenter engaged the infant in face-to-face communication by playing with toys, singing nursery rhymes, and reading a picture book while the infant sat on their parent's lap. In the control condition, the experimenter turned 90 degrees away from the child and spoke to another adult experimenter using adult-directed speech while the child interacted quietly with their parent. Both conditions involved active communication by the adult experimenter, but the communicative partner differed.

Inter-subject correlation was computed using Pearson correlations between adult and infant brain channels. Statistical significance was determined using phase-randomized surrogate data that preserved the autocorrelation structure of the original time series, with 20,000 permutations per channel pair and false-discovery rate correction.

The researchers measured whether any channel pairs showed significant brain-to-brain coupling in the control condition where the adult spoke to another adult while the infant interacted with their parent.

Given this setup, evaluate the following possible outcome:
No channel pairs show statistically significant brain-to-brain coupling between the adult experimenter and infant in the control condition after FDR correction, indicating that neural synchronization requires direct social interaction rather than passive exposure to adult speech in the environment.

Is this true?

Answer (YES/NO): YES